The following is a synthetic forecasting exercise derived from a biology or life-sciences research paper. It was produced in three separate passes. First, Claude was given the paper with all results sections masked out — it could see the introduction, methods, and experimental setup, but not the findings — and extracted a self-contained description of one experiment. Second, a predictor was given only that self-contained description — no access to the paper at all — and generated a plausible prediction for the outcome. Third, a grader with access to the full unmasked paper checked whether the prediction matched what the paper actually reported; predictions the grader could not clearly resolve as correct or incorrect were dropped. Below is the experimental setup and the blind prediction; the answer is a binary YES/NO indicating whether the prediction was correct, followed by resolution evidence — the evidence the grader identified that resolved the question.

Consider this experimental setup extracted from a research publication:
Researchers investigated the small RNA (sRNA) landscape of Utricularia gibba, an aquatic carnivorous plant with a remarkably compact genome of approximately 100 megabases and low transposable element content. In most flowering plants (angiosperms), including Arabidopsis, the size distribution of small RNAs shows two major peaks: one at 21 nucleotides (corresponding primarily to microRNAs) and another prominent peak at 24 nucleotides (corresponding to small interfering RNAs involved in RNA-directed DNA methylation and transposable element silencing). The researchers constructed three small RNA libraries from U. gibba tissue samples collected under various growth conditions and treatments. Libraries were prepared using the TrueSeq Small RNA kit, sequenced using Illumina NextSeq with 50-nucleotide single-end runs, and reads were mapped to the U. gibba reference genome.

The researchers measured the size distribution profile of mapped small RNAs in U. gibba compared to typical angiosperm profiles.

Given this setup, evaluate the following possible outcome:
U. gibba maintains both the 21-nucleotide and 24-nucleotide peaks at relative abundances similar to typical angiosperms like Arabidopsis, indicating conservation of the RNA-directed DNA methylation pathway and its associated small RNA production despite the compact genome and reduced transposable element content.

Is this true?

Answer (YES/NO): NO